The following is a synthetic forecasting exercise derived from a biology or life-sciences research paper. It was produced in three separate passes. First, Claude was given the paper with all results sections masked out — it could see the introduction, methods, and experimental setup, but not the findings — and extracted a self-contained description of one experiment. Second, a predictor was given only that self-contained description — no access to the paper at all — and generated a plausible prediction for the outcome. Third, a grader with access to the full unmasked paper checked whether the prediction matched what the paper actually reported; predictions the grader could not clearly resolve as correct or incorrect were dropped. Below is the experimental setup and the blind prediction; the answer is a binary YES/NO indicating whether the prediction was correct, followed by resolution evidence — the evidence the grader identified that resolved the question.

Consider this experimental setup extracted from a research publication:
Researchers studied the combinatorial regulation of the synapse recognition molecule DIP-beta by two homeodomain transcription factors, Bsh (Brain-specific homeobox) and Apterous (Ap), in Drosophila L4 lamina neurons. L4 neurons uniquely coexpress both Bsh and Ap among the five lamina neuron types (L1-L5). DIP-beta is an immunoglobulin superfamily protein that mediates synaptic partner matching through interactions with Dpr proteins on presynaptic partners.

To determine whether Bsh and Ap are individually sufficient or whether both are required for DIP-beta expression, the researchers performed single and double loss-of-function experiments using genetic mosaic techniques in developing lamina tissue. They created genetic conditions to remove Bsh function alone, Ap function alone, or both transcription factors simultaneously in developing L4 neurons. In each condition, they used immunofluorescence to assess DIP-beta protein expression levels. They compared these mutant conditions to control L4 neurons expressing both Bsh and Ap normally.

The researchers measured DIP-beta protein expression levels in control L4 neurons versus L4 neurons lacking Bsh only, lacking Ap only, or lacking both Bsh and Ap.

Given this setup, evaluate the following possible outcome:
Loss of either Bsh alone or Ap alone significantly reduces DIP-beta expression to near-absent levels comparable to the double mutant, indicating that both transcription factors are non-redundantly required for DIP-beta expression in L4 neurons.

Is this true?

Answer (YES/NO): YES